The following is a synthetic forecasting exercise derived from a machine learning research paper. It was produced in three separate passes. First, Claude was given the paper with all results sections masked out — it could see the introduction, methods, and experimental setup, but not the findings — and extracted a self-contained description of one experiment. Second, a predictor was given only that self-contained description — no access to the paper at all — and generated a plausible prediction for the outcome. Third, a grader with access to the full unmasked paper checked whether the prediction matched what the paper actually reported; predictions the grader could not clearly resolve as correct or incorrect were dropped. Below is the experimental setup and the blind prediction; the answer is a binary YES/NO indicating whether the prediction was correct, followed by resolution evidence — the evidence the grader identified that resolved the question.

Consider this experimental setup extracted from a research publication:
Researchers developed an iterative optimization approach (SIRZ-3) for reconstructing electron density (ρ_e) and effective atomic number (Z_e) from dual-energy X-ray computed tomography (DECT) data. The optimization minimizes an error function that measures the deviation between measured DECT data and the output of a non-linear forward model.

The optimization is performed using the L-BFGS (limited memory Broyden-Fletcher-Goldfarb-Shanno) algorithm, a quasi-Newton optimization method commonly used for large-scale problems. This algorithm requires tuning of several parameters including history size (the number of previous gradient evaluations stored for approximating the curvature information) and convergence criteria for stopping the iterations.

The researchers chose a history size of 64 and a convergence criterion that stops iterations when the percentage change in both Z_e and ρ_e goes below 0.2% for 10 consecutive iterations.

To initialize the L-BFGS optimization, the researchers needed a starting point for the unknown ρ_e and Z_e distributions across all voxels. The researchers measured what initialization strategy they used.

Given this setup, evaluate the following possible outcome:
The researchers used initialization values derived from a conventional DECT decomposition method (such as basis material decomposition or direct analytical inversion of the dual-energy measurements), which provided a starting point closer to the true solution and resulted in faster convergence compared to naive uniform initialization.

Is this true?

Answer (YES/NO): NO